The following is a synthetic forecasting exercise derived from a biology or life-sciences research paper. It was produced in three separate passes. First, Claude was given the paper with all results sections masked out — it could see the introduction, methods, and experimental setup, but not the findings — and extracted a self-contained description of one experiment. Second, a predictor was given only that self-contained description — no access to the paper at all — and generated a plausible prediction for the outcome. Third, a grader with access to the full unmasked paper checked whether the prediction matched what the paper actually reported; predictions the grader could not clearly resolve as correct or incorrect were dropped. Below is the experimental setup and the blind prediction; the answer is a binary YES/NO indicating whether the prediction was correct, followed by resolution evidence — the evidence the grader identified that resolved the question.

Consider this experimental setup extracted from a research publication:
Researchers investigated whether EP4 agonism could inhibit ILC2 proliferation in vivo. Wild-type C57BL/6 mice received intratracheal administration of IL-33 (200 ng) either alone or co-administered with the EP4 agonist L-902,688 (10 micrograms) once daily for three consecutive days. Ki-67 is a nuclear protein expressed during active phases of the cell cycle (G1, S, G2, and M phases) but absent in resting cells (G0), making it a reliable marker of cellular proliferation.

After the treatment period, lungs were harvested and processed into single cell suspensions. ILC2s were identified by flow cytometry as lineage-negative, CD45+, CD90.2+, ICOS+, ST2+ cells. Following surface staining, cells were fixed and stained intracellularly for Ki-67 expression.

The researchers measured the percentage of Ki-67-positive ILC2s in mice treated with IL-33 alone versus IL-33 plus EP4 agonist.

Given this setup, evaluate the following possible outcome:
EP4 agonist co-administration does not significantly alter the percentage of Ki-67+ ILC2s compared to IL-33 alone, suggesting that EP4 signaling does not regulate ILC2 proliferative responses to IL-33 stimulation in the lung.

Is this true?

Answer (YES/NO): NO